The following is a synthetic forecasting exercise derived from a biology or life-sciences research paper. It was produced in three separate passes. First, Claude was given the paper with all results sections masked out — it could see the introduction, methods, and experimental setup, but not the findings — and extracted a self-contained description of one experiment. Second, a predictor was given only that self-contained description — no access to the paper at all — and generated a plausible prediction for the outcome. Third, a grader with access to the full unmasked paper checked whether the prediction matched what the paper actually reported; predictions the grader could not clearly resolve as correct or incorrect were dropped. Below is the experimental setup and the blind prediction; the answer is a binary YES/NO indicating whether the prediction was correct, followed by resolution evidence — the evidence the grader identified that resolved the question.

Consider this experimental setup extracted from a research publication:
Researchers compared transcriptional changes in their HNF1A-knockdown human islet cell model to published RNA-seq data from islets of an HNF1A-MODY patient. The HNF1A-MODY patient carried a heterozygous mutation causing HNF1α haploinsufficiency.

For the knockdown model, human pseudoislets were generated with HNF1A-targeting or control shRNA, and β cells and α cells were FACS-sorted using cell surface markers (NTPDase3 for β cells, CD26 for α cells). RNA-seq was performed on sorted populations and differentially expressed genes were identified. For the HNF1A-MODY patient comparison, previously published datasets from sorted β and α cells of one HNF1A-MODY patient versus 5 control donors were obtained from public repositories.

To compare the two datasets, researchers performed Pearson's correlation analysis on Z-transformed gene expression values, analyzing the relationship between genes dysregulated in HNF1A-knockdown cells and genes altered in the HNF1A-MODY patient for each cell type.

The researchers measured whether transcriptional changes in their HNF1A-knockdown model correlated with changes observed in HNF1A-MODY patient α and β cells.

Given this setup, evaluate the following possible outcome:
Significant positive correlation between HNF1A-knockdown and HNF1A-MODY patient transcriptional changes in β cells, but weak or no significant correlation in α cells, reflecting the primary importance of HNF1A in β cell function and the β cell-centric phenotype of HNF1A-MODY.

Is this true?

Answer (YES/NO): NO